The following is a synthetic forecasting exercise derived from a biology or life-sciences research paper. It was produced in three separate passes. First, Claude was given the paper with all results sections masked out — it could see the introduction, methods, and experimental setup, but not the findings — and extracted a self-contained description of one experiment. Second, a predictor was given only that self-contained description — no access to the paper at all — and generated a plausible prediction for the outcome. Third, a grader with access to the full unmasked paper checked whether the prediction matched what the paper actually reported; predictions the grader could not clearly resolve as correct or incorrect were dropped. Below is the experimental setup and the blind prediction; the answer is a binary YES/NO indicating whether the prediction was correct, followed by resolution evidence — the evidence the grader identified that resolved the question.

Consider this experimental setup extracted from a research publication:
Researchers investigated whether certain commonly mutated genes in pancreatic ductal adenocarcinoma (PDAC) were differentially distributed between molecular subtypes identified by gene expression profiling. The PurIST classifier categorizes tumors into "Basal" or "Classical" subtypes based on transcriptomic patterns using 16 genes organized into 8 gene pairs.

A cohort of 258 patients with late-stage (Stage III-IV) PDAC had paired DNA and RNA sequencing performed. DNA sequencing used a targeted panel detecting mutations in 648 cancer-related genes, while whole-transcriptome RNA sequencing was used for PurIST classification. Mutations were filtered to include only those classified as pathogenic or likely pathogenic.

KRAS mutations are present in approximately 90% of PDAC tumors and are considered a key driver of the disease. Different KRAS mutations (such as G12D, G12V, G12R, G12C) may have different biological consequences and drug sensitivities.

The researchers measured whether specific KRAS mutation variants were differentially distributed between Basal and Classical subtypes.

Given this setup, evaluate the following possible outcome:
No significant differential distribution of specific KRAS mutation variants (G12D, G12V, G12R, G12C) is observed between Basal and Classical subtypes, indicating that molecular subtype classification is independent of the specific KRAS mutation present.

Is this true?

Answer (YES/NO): NO